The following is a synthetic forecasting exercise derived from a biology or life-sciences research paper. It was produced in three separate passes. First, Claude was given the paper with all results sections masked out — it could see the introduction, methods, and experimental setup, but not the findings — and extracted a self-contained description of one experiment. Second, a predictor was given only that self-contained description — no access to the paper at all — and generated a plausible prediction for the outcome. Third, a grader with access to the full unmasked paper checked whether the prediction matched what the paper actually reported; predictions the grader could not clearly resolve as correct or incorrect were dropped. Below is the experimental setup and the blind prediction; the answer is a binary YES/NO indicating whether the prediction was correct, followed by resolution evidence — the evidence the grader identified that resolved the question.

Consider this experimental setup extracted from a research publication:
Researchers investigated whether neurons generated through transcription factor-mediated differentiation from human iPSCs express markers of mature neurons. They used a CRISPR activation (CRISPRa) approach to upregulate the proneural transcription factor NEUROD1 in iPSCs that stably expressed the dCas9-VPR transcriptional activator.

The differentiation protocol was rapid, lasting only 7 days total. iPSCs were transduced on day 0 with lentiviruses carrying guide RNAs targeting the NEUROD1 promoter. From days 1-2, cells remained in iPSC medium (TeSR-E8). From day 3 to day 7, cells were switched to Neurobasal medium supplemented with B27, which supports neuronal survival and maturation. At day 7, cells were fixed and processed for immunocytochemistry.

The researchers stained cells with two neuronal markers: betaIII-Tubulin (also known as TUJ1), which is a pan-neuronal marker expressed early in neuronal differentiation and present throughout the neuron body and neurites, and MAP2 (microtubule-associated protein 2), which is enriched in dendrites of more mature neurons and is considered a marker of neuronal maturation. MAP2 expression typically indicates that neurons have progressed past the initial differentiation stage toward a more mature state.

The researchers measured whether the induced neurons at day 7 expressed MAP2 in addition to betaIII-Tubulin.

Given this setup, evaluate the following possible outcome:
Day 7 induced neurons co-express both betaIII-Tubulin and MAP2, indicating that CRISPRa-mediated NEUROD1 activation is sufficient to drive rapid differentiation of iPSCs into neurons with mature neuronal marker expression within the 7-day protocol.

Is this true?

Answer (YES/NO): YES